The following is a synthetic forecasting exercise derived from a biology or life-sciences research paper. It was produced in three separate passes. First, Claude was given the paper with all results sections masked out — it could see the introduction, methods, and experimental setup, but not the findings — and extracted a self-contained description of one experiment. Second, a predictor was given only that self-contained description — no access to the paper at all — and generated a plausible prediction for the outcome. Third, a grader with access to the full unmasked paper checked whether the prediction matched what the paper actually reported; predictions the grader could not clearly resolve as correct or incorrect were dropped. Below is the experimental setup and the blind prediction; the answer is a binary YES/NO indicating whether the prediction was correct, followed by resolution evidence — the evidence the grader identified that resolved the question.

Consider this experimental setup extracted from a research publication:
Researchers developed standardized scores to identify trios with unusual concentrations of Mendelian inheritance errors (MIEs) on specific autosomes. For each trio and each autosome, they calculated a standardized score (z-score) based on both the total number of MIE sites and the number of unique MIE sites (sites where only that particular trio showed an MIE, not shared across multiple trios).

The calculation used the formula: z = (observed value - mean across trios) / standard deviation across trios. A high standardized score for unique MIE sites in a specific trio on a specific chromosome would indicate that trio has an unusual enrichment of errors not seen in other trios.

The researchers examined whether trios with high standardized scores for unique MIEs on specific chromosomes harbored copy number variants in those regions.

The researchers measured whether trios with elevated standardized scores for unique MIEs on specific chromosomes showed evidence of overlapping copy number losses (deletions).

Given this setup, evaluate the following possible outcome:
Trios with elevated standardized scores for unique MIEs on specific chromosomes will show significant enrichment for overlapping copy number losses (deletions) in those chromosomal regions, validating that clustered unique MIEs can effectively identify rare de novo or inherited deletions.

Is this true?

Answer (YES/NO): YES